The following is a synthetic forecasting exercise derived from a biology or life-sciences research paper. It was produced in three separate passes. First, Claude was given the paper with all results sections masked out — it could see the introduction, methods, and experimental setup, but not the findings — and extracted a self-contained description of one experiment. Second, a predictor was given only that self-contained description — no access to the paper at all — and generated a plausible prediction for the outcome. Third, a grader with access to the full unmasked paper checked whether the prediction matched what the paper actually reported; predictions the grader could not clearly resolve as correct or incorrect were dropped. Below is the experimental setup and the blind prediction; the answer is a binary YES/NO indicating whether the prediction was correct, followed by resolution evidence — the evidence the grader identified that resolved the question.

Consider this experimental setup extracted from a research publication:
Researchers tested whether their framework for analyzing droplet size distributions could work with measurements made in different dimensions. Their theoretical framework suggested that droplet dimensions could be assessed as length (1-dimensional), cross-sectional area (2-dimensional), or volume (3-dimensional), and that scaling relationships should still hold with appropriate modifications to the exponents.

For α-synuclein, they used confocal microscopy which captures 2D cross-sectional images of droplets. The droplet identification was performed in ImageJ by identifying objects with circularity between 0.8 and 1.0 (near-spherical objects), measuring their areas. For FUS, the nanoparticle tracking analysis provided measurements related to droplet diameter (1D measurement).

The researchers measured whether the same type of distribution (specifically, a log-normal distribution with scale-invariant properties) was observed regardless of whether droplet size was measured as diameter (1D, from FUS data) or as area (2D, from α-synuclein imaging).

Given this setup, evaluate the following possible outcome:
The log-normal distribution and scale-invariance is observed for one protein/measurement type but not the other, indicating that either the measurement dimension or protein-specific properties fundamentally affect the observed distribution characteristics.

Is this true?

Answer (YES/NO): NO